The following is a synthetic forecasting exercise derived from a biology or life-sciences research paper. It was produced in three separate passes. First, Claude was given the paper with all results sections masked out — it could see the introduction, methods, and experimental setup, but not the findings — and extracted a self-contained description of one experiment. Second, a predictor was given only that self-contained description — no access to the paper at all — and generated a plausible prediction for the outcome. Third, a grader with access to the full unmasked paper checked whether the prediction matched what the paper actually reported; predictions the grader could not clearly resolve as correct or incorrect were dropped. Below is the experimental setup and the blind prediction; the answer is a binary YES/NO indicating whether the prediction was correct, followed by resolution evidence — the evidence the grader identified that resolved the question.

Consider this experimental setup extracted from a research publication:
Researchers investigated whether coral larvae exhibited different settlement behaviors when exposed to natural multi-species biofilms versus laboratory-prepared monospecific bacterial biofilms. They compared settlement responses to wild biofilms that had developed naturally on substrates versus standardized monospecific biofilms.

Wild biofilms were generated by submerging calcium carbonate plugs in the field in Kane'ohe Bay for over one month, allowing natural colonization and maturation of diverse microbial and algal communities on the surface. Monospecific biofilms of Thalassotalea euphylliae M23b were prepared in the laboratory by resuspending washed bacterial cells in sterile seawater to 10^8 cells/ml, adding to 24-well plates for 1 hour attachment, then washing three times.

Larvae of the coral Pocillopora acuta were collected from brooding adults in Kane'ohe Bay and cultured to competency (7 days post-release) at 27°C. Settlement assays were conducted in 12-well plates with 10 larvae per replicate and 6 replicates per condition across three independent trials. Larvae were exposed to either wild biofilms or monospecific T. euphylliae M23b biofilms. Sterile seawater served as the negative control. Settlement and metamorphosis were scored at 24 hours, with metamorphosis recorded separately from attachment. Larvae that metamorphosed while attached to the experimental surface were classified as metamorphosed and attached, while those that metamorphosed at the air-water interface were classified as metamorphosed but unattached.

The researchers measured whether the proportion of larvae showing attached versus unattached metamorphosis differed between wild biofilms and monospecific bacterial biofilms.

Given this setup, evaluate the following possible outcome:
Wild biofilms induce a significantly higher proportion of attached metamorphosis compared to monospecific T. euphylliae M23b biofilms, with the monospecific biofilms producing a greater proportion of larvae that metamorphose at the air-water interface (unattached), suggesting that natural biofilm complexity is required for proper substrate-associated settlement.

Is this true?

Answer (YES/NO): NO